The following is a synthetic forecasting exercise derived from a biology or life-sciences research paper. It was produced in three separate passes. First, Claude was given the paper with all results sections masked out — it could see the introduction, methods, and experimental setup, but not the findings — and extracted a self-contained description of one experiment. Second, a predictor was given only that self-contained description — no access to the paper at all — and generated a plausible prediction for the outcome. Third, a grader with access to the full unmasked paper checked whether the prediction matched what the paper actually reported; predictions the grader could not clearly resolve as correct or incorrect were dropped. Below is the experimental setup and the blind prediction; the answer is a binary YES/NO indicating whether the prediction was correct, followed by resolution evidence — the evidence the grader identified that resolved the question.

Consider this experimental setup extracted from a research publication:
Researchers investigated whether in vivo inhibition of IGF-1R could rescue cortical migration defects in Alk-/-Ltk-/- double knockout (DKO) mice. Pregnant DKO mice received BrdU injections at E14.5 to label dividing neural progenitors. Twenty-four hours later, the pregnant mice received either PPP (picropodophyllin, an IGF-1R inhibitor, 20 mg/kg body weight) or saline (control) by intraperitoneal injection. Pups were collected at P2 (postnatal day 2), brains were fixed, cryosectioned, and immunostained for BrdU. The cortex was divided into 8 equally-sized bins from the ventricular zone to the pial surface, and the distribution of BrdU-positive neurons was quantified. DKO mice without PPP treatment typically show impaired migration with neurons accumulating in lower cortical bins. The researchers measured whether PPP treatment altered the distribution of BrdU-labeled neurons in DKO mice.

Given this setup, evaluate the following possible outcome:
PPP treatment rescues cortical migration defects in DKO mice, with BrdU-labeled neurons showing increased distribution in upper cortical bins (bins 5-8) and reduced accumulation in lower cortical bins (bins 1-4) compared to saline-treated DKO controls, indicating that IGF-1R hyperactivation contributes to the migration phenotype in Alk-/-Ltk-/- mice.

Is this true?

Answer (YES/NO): YES